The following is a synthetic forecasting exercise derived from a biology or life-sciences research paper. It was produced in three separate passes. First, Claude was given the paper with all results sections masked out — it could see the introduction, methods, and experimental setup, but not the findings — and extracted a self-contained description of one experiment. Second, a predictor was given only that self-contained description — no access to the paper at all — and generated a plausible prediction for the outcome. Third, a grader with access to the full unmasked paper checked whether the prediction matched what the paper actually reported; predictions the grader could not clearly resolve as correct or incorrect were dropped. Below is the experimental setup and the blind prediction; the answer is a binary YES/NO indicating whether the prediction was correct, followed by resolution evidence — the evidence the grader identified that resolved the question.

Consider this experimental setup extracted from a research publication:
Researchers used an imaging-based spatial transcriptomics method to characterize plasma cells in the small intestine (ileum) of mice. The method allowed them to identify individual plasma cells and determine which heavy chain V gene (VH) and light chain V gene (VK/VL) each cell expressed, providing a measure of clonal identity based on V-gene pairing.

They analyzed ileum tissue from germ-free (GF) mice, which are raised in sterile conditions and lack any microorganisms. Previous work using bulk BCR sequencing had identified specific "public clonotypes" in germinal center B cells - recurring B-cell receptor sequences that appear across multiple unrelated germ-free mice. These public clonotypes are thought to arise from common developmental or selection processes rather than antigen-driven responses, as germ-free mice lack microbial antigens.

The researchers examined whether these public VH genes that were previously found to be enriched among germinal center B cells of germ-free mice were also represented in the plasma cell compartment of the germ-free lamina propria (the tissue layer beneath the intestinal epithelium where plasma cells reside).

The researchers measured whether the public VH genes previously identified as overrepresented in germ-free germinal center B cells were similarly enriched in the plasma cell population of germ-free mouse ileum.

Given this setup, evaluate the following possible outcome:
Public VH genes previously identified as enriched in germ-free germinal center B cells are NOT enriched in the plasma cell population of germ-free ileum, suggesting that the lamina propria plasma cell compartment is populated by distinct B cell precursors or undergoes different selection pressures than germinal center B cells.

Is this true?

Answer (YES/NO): NO